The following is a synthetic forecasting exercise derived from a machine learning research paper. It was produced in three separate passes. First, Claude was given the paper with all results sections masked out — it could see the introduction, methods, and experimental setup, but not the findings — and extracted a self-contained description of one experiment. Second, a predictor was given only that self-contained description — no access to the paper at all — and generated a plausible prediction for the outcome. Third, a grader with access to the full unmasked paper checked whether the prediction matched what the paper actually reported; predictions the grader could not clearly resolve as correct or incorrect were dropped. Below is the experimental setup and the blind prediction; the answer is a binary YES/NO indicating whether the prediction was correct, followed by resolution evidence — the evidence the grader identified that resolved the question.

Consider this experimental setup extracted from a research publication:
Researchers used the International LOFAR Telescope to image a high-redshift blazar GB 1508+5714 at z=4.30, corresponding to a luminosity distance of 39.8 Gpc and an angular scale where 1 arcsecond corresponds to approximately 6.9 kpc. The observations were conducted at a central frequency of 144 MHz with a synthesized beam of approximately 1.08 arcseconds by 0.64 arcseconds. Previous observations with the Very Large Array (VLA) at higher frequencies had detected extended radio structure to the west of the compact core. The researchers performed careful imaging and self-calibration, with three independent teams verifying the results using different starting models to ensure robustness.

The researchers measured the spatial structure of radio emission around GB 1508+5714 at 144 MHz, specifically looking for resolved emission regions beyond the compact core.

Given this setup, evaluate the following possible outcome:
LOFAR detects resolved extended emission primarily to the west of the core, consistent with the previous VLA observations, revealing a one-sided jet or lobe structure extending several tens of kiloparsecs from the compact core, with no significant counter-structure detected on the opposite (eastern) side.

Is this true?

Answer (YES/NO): NO